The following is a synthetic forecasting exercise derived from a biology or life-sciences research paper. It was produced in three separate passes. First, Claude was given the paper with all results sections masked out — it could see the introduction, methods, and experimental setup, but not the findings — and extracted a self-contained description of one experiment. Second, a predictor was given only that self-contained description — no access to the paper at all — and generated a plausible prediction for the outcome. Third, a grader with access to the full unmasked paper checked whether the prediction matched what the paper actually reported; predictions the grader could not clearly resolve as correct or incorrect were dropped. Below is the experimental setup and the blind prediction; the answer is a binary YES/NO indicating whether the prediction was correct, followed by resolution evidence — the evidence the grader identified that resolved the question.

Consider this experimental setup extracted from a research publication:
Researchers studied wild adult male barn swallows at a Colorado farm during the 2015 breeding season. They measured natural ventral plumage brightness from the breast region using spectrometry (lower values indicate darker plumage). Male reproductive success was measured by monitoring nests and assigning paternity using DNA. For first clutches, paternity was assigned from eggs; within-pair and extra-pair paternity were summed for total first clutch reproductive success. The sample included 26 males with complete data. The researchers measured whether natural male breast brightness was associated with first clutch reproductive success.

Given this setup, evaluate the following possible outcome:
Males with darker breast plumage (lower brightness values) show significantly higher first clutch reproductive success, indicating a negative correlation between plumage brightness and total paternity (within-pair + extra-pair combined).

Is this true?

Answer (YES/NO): NO